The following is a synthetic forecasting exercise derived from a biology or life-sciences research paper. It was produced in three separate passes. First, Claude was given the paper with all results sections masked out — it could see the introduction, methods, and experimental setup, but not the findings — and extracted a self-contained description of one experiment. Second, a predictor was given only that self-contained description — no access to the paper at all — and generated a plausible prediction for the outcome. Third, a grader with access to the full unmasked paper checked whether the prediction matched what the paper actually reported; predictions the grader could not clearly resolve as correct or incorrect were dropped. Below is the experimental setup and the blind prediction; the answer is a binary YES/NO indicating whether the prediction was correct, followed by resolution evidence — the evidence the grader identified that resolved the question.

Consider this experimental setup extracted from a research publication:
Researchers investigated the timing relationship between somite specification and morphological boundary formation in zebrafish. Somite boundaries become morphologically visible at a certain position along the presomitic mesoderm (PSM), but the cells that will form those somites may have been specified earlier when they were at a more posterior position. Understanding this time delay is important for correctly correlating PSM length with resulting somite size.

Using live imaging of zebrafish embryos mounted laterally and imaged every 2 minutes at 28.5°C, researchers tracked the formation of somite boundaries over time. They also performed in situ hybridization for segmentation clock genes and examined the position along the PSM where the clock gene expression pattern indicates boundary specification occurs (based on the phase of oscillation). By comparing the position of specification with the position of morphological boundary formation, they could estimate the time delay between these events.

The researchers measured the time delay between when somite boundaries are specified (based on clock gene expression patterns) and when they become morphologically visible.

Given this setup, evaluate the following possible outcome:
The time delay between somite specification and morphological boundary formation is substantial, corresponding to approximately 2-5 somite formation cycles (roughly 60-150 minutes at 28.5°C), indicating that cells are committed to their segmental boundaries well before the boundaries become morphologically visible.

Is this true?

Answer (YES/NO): YES